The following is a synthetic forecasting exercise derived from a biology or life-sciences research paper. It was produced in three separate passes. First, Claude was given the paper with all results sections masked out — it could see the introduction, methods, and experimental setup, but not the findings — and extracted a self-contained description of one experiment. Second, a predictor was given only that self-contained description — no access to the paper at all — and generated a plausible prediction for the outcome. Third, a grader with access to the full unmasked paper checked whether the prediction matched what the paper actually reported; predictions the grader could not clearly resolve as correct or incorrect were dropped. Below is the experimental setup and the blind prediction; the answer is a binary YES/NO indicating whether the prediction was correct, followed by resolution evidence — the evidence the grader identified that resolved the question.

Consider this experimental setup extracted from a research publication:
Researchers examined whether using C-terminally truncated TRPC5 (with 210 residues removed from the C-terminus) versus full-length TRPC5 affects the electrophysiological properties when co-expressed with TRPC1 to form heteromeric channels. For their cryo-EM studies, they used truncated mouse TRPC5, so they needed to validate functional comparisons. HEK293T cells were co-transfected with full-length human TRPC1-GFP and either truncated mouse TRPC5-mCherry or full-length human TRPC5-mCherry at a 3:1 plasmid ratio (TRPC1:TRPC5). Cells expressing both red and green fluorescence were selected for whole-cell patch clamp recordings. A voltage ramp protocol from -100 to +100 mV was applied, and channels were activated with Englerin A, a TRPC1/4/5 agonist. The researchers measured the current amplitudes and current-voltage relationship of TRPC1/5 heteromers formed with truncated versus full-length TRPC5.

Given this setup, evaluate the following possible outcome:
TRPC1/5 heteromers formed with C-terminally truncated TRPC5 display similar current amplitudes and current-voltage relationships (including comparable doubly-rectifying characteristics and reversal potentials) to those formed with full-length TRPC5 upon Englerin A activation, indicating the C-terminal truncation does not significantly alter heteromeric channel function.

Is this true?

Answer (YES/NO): YES